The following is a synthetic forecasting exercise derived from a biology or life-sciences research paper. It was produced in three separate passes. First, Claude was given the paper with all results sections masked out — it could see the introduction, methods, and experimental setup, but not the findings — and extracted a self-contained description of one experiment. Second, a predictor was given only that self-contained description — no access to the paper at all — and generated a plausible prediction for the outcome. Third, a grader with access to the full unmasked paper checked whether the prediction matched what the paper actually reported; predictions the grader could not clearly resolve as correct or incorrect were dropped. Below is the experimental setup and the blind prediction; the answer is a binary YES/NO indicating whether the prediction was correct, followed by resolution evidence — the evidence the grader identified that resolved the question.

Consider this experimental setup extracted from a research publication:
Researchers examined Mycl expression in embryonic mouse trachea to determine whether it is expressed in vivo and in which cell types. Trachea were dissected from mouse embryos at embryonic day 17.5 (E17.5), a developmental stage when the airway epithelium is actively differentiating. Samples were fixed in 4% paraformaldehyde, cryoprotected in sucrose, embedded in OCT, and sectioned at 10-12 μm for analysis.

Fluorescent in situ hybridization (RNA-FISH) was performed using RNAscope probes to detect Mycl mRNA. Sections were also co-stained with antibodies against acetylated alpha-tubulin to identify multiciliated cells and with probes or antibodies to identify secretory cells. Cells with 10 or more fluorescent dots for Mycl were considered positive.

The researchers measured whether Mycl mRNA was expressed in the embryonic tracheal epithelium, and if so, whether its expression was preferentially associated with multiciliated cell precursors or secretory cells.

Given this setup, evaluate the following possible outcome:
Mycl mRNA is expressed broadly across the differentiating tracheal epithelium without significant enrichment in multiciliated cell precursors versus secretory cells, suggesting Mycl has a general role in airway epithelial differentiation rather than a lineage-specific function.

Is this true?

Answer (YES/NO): NO